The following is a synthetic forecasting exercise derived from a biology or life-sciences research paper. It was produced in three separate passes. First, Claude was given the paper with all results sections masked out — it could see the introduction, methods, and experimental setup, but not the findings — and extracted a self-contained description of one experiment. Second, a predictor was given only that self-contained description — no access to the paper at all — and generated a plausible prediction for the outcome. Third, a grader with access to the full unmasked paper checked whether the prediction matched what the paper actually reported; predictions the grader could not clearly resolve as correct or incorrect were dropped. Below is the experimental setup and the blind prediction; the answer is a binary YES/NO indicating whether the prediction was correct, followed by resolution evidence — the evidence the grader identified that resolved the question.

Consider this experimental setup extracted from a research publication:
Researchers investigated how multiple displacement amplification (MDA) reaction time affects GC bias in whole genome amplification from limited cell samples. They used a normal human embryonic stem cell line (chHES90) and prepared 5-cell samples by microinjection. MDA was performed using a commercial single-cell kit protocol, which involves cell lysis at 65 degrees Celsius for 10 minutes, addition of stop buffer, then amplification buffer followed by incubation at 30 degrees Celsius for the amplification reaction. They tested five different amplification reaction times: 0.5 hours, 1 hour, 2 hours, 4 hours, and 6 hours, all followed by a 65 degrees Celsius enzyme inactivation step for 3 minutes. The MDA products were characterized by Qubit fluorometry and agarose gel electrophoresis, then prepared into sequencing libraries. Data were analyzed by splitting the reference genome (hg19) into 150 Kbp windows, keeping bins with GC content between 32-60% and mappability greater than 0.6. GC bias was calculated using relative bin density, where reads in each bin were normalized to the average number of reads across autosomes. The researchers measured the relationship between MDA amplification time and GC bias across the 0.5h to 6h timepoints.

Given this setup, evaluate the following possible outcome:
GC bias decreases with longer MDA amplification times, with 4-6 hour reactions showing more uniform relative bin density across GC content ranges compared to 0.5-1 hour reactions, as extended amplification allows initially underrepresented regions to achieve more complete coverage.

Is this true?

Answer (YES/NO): NO